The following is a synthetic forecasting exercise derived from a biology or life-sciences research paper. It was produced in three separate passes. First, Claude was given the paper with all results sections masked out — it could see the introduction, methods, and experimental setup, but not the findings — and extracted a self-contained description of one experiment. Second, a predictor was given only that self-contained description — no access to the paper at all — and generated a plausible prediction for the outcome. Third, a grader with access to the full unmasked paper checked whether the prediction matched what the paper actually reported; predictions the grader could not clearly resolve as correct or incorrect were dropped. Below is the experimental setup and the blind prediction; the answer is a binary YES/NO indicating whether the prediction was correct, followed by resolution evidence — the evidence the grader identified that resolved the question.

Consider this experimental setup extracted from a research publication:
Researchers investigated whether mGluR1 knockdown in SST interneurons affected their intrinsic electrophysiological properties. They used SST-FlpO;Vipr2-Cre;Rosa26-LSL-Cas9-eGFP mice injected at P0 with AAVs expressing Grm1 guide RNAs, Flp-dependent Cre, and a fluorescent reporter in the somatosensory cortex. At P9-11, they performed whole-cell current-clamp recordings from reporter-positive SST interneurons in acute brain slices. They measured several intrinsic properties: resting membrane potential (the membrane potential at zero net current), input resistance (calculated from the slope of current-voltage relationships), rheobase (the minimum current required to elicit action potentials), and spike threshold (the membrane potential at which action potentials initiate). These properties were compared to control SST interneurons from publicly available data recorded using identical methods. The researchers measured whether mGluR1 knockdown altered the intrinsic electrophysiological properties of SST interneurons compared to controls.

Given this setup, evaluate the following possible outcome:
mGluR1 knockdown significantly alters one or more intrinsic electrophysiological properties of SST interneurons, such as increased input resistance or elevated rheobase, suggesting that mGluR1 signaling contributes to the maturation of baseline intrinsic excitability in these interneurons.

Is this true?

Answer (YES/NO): NO